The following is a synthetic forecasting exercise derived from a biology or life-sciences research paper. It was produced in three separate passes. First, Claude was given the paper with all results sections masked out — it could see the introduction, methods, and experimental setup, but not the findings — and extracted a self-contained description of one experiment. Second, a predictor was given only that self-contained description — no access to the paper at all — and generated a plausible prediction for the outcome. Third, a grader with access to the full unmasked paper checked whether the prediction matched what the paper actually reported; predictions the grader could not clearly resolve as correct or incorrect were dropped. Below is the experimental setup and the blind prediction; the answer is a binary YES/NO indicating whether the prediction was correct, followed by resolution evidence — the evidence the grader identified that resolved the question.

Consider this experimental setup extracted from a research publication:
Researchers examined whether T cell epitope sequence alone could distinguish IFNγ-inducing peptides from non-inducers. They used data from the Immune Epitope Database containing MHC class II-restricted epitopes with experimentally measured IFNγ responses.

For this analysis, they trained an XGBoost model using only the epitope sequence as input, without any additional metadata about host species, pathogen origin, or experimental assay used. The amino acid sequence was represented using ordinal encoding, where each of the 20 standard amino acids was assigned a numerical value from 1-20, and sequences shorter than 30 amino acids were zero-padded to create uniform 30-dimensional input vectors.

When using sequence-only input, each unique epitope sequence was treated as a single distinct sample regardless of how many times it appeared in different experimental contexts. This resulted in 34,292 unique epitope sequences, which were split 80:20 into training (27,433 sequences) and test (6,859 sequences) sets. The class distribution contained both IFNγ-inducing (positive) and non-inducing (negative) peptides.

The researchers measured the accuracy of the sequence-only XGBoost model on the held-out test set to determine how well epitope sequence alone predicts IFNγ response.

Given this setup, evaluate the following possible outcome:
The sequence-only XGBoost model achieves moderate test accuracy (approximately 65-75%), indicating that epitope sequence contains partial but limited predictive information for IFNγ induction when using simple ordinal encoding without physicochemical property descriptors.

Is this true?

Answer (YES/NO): YES